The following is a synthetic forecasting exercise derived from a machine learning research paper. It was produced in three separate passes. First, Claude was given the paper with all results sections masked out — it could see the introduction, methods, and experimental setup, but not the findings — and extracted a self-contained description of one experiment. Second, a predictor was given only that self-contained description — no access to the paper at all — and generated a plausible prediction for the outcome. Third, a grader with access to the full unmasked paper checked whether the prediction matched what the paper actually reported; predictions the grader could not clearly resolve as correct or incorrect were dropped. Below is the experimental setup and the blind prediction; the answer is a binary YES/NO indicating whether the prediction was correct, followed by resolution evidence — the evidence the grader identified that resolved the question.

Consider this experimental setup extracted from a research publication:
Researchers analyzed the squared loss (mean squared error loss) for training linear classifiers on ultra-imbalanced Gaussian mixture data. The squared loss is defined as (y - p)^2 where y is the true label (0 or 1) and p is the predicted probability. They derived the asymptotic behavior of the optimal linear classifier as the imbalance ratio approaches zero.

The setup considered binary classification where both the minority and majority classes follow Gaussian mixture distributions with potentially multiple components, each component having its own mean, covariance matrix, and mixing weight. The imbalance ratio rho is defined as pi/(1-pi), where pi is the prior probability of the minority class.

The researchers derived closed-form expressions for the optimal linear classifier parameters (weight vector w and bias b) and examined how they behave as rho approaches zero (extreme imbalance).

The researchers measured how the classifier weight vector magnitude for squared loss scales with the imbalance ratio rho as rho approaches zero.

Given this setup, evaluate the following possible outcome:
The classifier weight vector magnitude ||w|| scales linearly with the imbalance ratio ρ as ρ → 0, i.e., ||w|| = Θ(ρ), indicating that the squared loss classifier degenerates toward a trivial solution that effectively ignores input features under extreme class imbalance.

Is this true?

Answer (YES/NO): YES